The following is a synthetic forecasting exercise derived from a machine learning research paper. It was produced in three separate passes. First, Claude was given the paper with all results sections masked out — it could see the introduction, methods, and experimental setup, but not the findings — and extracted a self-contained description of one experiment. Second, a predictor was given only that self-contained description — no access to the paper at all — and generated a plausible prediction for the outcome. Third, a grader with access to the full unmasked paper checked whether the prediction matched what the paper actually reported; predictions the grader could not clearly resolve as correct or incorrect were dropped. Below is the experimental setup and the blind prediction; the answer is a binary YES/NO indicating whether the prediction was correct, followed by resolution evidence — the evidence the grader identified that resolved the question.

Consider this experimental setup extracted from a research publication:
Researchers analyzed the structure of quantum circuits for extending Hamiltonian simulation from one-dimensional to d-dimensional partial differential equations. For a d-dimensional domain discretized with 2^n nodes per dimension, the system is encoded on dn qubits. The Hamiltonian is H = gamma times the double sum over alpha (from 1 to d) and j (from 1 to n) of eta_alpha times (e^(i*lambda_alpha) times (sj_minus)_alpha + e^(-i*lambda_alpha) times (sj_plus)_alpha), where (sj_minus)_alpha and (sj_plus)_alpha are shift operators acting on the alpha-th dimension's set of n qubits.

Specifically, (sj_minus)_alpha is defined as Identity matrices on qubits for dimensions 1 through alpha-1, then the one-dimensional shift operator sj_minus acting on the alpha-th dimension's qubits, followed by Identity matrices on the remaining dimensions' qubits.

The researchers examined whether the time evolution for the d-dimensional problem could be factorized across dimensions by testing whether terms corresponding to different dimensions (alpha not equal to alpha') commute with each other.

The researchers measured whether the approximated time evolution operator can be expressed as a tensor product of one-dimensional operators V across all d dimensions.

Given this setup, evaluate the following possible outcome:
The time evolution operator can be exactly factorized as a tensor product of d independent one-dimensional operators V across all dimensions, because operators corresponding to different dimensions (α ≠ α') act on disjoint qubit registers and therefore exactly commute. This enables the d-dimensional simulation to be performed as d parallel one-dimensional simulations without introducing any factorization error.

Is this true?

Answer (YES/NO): YES